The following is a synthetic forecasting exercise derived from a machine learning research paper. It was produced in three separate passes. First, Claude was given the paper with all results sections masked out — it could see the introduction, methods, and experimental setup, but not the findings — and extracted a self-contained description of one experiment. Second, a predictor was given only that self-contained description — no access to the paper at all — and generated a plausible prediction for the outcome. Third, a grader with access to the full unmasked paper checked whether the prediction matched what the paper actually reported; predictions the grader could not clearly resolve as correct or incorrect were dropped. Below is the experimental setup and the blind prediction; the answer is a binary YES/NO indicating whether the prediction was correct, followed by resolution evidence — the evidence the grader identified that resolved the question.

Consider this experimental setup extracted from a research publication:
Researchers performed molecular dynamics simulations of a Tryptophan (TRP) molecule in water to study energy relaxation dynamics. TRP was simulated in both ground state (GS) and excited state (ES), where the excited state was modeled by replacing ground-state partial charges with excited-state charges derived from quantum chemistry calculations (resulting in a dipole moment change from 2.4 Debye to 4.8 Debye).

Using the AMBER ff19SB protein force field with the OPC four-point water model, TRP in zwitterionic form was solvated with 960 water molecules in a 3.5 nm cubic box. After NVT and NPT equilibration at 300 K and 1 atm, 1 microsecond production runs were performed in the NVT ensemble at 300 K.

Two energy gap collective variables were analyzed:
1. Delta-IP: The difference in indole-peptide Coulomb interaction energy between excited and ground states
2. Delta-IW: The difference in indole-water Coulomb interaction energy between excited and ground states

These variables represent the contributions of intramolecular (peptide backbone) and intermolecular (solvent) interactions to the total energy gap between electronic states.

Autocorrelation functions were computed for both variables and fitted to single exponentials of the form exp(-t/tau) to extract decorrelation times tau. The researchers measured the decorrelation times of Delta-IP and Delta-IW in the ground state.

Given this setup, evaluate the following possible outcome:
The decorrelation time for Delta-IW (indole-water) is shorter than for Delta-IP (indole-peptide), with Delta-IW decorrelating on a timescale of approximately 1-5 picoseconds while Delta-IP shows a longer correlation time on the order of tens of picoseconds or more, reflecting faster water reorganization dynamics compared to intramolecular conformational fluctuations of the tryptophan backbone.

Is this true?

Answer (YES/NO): NO